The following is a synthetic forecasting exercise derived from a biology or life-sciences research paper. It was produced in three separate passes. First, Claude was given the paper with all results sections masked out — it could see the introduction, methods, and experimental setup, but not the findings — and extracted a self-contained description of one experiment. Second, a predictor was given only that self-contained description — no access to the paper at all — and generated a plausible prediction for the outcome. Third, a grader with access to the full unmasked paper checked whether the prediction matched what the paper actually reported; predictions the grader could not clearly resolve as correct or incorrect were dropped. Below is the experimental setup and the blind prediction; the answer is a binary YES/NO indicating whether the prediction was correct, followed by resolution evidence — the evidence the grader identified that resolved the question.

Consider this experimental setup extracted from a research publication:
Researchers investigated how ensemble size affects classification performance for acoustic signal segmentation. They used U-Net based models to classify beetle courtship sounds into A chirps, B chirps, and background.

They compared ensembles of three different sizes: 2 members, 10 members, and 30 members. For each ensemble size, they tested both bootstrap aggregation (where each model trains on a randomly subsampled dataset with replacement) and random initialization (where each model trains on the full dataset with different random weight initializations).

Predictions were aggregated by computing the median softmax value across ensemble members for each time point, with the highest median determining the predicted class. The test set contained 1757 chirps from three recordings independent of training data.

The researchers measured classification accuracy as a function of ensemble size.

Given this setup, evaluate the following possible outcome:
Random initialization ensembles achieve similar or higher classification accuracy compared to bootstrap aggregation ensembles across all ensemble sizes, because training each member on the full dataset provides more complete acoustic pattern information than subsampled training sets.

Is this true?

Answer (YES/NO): NO